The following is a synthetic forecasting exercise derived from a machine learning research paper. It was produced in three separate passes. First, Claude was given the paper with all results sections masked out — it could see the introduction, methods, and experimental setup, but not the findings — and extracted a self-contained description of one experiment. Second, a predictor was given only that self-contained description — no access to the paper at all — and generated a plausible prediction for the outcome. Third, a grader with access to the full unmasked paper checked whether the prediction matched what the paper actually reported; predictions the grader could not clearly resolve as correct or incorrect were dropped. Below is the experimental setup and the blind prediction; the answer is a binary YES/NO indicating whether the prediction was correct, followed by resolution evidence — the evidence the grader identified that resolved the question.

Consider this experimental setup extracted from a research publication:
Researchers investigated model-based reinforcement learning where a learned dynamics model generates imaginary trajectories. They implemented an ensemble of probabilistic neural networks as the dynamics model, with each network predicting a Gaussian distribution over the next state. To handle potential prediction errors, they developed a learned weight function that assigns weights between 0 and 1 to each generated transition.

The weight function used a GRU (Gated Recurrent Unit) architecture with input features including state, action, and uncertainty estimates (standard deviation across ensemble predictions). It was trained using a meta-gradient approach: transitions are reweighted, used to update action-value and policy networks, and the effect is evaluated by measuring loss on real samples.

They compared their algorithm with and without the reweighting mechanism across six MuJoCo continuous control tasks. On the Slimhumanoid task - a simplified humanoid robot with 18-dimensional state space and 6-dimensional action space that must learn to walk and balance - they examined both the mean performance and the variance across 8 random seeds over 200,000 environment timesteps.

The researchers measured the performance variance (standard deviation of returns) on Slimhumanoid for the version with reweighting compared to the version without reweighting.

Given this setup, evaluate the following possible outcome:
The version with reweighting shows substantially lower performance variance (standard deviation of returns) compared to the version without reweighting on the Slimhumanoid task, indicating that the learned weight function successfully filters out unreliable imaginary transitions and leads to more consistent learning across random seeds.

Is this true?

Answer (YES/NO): NO